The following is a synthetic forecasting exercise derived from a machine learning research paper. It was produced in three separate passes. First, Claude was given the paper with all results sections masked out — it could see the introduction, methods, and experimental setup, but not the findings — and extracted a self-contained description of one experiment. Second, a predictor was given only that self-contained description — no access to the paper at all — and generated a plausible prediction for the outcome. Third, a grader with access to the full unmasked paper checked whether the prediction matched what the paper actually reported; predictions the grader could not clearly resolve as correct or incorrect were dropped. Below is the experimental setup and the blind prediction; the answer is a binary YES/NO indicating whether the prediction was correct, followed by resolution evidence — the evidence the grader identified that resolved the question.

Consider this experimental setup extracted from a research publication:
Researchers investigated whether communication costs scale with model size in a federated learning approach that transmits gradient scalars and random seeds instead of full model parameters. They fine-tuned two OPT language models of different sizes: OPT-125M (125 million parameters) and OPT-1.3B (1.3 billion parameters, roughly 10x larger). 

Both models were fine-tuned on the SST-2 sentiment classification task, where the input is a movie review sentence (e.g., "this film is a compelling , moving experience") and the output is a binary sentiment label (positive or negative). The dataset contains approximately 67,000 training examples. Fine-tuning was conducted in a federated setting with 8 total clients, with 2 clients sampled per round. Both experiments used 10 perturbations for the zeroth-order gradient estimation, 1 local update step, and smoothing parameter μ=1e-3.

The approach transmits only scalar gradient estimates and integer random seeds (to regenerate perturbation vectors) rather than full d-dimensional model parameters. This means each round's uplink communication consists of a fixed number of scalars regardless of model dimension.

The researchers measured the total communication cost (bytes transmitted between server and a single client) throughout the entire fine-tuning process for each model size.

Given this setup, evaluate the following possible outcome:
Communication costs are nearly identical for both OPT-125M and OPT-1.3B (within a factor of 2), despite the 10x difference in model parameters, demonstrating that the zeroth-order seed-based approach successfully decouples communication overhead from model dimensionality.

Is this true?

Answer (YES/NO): YES